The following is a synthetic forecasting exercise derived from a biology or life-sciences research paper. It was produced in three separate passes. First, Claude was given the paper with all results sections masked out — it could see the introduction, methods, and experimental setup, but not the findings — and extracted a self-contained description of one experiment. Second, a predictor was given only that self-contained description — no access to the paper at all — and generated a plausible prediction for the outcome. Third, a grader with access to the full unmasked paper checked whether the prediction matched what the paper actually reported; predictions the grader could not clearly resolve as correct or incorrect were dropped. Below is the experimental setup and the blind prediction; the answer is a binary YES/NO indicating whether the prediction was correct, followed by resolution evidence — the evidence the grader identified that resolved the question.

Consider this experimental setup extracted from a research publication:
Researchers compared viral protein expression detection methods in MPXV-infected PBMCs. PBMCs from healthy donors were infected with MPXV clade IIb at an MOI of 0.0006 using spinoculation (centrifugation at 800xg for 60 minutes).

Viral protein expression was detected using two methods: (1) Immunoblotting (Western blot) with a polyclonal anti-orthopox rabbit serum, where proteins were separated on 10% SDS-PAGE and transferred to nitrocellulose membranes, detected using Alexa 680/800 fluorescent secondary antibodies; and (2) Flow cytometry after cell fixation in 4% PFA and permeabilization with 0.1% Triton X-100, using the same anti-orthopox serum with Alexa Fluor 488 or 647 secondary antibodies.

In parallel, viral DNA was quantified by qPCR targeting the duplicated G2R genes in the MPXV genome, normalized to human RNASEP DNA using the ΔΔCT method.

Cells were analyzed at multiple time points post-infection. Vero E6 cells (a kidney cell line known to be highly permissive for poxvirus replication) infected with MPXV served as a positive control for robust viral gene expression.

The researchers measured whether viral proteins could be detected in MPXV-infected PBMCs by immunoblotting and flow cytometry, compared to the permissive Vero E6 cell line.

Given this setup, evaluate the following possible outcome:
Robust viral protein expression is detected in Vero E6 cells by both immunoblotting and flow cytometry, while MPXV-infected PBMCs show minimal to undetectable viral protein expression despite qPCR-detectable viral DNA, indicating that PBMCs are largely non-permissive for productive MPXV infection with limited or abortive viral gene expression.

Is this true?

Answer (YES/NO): NO